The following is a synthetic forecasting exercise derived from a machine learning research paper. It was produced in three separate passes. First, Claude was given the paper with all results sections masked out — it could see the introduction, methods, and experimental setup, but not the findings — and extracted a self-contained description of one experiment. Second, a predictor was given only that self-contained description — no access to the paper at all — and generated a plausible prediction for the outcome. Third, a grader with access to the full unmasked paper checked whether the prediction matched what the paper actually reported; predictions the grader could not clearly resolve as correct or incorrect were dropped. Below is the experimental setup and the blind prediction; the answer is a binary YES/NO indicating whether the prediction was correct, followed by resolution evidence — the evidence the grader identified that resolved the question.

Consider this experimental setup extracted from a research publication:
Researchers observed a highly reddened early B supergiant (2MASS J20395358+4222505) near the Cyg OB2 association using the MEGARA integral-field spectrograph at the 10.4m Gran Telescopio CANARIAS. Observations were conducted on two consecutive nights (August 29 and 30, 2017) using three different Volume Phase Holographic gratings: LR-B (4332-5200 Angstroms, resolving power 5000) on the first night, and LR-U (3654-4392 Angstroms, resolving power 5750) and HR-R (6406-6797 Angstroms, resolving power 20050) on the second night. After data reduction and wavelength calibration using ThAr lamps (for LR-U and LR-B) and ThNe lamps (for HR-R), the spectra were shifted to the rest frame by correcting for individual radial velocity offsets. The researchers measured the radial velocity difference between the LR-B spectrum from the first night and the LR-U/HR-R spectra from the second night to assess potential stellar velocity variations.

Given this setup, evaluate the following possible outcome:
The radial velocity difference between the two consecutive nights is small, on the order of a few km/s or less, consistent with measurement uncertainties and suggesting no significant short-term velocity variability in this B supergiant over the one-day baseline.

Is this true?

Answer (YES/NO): NO